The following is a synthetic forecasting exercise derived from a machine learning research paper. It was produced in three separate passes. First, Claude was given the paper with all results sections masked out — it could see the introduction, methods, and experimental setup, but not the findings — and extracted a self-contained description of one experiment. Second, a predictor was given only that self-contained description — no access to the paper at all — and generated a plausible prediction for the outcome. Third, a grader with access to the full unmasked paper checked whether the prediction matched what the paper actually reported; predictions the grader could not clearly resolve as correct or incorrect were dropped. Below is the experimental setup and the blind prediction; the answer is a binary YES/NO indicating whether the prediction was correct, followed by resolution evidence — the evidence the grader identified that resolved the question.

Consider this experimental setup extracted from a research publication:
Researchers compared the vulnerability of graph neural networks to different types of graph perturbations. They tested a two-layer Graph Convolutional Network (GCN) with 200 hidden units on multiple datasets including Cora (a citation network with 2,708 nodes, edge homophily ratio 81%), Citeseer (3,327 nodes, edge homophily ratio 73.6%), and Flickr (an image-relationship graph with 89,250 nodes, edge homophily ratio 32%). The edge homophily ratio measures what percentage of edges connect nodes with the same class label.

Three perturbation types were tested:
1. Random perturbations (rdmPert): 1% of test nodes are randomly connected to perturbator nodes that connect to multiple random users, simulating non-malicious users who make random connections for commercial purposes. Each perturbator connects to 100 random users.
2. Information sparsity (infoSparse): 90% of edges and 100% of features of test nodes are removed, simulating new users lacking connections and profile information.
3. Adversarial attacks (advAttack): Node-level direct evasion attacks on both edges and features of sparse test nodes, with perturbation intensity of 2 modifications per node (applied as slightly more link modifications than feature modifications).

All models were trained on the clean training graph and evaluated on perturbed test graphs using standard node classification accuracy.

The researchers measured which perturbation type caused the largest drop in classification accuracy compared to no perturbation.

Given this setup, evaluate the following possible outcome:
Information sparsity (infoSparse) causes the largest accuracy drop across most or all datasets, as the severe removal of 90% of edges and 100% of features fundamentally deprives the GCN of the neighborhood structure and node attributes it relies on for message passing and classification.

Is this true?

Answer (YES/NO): NO